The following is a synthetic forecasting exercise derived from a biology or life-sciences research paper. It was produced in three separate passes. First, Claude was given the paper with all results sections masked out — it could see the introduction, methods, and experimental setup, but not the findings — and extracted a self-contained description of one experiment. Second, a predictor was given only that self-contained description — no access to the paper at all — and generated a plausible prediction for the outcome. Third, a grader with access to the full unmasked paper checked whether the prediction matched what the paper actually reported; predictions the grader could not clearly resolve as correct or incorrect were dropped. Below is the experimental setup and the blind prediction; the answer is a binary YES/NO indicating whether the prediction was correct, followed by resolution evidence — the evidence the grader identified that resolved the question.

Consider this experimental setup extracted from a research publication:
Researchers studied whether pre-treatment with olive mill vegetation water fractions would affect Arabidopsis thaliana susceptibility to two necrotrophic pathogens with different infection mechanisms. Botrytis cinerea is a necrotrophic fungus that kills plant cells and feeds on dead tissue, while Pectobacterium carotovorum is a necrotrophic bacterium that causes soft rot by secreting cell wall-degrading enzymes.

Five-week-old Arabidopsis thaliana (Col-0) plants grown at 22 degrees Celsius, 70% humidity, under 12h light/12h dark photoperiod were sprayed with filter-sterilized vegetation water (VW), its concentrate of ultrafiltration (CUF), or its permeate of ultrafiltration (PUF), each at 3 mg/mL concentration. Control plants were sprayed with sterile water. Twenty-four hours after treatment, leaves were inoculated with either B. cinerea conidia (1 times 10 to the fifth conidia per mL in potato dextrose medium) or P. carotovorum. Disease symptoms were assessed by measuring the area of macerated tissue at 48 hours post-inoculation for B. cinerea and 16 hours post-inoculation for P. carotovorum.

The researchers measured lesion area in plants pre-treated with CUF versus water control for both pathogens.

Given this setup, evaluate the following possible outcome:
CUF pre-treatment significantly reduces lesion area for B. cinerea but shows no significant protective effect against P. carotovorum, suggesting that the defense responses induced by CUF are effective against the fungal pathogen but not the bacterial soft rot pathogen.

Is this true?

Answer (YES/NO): NO